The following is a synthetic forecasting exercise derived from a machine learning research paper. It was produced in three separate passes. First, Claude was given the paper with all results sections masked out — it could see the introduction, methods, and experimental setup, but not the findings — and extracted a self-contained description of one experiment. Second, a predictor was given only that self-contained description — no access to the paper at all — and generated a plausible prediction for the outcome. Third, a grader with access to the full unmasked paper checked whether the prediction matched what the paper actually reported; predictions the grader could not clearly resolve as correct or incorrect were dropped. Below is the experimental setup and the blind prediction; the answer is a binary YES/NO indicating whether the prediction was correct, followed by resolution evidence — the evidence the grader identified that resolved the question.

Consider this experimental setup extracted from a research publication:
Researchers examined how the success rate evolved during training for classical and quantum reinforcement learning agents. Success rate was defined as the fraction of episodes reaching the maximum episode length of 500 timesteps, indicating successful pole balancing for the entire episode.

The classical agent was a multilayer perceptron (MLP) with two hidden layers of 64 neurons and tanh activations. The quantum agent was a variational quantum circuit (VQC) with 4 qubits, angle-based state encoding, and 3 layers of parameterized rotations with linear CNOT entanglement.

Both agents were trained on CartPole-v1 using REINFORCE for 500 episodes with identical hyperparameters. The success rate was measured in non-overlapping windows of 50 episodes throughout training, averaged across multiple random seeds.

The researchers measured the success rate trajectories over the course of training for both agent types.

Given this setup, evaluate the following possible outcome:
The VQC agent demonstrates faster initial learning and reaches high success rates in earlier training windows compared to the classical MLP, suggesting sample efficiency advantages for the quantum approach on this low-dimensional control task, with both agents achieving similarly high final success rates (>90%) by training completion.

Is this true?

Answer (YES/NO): NO